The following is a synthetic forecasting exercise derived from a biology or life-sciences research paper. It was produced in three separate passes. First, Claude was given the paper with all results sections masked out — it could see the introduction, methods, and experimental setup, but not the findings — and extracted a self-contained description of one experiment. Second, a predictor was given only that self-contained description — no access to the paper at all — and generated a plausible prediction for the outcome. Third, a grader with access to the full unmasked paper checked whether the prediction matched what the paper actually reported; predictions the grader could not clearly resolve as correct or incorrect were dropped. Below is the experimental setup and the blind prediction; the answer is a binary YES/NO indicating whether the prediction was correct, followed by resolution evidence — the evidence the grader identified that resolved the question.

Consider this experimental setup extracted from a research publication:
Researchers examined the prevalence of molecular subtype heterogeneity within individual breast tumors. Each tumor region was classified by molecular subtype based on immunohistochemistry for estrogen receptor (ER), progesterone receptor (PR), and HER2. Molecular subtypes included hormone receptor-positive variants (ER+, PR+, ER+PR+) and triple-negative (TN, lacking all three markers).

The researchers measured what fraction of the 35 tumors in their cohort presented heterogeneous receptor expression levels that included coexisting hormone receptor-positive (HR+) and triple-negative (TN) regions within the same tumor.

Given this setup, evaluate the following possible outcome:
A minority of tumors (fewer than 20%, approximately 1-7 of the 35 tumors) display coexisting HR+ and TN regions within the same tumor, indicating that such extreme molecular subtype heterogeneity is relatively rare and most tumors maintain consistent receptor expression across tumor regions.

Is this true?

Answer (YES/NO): NO